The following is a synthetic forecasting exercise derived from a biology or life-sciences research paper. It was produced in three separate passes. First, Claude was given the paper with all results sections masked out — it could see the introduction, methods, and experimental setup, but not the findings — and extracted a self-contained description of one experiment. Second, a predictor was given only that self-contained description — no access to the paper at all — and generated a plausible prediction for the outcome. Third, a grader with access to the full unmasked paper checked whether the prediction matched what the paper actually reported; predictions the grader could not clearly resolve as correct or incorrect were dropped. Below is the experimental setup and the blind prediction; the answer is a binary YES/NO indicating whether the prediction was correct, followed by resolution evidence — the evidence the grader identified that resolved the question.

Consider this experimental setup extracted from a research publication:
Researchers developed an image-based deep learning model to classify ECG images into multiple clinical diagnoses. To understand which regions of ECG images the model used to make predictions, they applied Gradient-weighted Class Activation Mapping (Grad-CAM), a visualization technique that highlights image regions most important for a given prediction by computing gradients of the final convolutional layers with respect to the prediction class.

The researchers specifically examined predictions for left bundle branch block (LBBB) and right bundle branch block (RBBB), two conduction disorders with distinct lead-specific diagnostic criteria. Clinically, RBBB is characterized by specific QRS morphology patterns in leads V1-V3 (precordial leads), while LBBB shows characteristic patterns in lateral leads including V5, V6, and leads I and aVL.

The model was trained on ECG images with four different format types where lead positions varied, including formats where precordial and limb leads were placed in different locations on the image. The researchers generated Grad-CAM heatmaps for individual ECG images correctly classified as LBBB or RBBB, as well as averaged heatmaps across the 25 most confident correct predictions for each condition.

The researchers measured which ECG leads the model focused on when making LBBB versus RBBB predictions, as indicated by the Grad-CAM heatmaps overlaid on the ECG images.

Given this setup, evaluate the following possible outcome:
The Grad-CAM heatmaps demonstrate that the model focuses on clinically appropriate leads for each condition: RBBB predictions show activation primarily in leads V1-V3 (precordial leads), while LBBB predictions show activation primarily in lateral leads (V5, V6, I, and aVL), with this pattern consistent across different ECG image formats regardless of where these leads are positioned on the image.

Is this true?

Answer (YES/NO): NO